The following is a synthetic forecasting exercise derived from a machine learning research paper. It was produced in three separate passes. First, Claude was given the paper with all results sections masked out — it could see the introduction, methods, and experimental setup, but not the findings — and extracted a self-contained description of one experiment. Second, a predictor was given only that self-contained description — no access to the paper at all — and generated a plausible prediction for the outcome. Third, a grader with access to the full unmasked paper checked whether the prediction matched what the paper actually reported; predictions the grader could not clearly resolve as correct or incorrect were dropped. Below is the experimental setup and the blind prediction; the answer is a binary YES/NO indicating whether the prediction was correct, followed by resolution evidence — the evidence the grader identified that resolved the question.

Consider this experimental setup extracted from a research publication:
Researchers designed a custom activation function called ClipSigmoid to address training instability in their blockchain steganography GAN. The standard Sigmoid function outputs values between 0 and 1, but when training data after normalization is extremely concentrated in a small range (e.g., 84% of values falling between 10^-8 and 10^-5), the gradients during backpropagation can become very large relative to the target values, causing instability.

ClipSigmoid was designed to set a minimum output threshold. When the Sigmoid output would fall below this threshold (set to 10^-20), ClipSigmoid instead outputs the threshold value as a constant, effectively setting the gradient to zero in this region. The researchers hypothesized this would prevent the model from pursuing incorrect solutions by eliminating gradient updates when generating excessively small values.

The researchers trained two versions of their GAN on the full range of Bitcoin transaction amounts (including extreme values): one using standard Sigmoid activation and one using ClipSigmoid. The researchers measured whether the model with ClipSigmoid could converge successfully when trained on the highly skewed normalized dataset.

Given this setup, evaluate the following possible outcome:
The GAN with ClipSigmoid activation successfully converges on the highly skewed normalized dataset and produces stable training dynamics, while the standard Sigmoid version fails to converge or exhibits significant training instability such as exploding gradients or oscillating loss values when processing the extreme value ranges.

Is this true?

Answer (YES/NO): YES